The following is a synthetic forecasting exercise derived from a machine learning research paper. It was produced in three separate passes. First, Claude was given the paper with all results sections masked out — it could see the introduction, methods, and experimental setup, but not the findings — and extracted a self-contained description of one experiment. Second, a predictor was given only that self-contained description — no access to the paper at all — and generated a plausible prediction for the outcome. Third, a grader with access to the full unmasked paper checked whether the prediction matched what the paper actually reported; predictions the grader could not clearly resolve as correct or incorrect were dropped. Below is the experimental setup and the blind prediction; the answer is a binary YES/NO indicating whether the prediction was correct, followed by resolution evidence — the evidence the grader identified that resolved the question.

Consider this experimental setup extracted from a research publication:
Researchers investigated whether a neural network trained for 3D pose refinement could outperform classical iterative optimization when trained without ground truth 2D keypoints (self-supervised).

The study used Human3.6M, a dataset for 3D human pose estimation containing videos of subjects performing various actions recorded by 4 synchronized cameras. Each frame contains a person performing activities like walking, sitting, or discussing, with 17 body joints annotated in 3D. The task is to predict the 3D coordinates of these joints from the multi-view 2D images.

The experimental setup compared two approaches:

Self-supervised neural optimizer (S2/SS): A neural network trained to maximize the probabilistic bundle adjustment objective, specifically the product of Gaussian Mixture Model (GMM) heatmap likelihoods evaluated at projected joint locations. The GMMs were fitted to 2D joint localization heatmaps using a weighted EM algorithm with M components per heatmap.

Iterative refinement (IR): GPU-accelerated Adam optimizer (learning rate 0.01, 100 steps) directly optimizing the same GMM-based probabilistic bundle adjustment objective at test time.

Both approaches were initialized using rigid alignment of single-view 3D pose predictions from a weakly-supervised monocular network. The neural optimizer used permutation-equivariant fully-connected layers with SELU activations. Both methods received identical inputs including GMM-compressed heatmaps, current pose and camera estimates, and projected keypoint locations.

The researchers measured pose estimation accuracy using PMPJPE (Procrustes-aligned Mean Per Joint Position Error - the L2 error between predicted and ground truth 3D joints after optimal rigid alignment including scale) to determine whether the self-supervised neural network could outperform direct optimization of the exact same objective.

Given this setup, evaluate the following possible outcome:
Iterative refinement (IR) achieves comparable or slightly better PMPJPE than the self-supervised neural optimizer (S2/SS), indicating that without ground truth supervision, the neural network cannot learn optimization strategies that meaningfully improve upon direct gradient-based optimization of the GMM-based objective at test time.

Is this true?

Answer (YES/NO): NO